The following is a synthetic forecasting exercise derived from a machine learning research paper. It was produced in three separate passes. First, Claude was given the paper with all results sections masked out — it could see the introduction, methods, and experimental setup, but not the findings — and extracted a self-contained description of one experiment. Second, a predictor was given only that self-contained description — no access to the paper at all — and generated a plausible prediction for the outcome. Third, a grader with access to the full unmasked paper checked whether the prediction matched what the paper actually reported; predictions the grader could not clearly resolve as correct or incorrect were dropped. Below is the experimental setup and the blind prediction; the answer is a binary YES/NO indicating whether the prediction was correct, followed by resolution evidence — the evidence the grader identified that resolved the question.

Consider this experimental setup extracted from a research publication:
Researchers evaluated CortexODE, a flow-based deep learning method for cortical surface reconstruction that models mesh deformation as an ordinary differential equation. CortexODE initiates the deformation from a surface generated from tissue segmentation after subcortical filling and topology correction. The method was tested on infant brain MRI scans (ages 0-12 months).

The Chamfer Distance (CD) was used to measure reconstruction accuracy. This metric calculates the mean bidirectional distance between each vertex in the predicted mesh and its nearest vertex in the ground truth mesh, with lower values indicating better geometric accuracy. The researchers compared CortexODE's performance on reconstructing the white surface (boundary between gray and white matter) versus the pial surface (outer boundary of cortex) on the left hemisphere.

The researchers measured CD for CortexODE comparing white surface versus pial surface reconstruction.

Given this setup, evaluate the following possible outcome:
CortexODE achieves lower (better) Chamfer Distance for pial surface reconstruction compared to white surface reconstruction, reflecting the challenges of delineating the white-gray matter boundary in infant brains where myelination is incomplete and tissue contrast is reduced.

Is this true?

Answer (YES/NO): NO